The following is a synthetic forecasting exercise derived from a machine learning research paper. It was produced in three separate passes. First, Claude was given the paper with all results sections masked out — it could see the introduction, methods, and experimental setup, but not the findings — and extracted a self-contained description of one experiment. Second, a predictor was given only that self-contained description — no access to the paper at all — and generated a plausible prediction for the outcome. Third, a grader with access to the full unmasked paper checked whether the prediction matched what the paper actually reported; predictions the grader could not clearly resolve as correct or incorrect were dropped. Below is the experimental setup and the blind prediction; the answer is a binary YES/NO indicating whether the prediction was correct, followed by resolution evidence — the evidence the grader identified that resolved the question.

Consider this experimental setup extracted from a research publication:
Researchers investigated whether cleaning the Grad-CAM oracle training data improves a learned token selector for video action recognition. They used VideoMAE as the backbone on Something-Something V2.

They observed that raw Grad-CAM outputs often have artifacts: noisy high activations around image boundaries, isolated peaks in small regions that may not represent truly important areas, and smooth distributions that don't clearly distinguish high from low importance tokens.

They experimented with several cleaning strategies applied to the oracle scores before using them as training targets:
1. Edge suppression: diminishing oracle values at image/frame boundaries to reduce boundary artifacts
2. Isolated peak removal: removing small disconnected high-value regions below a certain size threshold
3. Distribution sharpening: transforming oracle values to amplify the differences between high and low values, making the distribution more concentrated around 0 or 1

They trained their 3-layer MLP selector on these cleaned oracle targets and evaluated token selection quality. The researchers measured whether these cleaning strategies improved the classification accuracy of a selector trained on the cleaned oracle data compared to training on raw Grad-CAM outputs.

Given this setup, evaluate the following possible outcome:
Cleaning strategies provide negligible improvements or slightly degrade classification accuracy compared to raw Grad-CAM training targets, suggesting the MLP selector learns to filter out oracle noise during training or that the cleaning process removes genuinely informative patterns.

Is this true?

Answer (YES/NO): YES